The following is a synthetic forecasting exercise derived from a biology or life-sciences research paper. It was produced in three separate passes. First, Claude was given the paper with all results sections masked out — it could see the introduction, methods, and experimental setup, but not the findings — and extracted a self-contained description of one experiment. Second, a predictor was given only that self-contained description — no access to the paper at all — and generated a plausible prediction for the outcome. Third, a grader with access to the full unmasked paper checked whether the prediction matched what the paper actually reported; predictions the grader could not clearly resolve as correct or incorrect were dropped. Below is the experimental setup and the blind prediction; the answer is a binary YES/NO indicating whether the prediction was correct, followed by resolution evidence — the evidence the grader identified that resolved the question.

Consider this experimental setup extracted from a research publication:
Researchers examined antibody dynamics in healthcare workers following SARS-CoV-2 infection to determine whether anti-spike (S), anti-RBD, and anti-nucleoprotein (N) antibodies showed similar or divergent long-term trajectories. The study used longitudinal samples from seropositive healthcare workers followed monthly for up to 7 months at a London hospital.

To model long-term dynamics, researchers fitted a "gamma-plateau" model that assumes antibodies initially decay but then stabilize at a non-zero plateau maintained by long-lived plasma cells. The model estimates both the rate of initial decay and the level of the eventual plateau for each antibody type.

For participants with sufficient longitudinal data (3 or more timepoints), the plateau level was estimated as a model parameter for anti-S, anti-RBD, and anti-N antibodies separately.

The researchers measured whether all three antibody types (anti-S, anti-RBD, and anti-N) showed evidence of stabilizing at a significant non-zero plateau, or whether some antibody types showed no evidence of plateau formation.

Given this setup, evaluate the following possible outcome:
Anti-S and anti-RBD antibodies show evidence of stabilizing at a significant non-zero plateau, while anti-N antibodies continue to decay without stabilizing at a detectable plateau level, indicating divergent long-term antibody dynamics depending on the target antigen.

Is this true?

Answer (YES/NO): YES